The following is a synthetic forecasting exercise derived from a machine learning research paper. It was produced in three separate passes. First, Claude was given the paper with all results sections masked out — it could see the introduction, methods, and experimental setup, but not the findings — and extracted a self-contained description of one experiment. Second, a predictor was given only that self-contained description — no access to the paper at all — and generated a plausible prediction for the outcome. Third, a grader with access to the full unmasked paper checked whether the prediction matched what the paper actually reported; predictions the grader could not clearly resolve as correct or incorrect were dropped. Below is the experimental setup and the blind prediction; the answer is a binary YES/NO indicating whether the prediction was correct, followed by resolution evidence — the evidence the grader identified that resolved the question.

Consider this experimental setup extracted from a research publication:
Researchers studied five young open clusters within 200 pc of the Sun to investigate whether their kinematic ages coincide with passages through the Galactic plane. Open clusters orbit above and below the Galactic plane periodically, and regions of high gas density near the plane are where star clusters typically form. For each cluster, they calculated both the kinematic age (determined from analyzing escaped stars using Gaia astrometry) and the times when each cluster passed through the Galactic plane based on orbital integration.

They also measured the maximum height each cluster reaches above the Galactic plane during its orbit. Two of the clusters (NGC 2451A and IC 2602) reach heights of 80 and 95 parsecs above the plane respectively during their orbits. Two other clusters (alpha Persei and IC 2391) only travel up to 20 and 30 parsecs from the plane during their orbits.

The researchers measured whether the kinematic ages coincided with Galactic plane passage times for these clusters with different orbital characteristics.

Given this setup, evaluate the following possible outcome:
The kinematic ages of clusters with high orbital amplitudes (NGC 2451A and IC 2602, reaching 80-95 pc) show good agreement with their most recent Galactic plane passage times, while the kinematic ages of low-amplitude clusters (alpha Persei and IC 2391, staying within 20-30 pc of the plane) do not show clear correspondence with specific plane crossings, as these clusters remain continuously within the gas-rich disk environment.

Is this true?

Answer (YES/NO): YES